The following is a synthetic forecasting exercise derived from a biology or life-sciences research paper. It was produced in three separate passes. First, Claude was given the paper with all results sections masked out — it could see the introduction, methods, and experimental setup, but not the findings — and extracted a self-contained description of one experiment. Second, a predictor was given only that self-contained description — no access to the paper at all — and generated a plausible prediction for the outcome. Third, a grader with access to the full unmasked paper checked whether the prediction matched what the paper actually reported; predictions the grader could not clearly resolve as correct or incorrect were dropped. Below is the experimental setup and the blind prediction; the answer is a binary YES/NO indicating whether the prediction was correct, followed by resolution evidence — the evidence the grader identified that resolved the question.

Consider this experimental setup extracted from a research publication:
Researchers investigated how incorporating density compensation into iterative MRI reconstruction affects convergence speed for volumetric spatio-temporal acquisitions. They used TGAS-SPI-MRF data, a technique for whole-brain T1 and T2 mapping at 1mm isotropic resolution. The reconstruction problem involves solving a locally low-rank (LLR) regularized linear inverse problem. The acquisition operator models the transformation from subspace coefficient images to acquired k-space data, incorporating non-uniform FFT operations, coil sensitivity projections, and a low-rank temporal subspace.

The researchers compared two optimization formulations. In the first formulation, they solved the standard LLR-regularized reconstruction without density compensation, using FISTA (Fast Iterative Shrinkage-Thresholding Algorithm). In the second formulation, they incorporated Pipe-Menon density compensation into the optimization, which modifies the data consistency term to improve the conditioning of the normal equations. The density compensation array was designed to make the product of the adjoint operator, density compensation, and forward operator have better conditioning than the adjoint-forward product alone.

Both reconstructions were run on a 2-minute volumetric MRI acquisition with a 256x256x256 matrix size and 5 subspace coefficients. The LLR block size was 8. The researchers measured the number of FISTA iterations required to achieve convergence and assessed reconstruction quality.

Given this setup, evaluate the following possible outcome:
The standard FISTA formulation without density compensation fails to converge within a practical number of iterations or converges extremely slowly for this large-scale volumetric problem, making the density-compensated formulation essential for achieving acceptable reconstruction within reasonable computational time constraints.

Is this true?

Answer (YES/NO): YES